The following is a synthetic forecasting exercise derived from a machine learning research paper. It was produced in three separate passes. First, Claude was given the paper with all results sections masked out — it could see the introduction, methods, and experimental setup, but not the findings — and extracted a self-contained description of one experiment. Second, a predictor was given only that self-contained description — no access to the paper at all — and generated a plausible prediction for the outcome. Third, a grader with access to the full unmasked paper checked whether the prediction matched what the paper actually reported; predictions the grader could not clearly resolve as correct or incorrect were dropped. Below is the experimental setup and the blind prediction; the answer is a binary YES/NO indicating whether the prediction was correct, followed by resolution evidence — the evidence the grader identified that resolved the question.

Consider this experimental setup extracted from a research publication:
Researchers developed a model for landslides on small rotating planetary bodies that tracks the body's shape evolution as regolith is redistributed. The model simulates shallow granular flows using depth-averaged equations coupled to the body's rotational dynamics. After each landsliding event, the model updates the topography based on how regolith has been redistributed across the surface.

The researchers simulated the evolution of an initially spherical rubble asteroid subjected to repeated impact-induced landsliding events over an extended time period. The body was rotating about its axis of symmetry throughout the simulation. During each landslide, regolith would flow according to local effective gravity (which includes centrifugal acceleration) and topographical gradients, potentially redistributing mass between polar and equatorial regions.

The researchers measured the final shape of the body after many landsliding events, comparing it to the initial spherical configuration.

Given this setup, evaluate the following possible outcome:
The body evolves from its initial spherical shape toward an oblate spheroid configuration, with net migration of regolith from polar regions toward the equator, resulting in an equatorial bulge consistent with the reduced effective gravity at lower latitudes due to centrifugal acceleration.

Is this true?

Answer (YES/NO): NO